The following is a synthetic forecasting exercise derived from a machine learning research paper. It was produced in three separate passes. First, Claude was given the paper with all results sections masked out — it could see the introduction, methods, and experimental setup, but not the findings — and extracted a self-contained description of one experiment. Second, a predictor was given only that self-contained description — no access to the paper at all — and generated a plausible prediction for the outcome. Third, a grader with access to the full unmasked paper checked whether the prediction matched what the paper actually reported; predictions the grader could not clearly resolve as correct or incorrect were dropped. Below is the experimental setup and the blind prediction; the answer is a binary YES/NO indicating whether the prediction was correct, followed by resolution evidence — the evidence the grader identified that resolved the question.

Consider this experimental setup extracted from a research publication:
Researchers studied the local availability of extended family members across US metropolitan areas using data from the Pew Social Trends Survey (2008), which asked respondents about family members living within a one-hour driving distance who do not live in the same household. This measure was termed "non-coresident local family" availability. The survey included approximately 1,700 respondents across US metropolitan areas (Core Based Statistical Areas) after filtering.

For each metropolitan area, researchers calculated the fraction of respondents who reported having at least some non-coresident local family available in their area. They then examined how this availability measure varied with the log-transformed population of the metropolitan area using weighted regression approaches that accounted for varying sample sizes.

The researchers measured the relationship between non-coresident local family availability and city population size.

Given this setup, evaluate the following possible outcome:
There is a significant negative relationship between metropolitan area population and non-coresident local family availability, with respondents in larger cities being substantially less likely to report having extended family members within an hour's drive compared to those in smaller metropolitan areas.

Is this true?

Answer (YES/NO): YES